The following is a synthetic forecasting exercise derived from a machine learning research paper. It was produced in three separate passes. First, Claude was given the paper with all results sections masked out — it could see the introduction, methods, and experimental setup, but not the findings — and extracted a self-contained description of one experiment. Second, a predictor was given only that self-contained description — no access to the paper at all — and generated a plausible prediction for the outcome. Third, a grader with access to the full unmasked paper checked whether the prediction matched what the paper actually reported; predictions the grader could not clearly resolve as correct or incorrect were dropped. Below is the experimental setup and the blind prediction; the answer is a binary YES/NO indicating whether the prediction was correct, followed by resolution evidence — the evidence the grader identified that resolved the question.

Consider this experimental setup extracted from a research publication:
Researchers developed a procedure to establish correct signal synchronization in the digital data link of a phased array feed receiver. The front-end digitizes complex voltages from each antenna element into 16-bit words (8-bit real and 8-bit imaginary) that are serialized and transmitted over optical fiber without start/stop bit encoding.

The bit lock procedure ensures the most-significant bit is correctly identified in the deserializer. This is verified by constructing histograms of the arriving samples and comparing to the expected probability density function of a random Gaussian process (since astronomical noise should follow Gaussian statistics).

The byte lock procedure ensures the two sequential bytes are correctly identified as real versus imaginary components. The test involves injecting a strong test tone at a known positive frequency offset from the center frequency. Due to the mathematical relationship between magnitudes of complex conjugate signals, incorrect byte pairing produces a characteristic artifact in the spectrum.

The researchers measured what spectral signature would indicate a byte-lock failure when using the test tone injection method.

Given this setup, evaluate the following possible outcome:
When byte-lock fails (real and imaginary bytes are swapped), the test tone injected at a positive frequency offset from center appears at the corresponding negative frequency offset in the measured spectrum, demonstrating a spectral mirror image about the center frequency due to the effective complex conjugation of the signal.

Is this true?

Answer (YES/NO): YES